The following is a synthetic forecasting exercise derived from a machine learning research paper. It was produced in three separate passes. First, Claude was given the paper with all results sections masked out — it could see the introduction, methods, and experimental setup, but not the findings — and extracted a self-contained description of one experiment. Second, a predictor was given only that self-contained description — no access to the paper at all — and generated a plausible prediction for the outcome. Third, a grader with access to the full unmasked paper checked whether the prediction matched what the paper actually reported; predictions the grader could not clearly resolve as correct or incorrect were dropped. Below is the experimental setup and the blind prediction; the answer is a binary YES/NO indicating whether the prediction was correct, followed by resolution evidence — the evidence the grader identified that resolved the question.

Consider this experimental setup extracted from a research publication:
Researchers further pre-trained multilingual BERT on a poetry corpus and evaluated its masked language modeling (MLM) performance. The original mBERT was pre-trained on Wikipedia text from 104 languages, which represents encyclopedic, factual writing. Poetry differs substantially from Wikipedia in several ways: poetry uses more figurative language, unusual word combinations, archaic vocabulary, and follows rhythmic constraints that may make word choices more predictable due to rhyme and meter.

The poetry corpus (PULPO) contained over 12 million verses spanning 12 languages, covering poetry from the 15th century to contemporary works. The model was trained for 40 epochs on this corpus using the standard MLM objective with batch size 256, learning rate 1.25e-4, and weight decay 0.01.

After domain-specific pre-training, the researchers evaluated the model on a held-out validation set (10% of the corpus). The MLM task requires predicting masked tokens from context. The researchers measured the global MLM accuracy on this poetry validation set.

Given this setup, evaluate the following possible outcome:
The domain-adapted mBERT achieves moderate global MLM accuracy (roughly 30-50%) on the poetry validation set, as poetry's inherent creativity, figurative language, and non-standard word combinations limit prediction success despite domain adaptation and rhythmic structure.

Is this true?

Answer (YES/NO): NO